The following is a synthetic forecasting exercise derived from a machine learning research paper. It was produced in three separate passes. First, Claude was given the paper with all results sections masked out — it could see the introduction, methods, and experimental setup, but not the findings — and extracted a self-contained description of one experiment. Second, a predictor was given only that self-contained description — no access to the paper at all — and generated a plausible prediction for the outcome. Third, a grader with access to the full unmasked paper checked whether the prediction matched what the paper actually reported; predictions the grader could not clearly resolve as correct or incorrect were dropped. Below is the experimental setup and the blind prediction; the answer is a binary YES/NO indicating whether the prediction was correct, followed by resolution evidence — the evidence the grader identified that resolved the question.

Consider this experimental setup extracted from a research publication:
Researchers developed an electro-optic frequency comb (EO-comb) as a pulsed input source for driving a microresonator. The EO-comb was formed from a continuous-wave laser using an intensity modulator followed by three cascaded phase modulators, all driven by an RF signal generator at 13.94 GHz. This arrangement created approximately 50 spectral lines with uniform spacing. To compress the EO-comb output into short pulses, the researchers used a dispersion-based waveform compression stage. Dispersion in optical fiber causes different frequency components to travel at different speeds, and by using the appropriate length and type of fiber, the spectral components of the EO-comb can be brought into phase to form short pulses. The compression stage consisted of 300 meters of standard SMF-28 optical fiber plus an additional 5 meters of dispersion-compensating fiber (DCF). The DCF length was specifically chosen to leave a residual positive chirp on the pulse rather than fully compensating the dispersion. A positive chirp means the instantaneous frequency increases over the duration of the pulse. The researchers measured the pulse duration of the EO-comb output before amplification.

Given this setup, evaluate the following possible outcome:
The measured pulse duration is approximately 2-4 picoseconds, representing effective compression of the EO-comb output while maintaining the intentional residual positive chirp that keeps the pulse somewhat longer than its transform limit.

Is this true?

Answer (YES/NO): NO